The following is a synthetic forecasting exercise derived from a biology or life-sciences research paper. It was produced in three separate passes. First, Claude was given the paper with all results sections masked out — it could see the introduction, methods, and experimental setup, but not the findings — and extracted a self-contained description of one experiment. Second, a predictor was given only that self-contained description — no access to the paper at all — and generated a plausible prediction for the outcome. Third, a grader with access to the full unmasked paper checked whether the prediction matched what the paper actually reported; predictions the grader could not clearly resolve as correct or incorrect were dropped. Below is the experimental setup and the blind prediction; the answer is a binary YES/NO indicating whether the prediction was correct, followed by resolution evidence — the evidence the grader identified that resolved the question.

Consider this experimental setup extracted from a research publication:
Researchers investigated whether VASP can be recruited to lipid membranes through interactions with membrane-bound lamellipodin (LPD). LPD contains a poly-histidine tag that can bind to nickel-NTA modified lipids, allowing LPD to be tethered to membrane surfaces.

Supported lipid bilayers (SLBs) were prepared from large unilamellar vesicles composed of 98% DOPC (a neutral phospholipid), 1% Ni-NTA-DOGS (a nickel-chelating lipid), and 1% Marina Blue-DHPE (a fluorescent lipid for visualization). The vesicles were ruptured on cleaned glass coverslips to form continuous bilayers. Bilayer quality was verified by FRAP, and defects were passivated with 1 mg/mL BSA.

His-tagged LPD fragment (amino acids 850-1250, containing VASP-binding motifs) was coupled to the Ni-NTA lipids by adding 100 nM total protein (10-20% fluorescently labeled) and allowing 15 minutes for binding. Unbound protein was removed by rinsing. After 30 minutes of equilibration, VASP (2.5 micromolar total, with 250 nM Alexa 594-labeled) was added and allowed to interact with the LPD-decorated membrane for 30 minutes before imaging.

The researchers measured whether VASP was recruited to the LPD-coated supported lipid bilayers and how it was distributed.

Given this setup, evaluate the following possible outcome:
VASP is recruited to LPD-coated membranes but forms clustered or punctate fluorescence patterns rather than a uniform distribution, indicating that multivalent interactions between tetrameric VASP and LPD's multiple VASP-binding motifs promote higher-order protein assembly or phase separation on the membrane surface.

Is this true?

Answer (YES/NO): YES